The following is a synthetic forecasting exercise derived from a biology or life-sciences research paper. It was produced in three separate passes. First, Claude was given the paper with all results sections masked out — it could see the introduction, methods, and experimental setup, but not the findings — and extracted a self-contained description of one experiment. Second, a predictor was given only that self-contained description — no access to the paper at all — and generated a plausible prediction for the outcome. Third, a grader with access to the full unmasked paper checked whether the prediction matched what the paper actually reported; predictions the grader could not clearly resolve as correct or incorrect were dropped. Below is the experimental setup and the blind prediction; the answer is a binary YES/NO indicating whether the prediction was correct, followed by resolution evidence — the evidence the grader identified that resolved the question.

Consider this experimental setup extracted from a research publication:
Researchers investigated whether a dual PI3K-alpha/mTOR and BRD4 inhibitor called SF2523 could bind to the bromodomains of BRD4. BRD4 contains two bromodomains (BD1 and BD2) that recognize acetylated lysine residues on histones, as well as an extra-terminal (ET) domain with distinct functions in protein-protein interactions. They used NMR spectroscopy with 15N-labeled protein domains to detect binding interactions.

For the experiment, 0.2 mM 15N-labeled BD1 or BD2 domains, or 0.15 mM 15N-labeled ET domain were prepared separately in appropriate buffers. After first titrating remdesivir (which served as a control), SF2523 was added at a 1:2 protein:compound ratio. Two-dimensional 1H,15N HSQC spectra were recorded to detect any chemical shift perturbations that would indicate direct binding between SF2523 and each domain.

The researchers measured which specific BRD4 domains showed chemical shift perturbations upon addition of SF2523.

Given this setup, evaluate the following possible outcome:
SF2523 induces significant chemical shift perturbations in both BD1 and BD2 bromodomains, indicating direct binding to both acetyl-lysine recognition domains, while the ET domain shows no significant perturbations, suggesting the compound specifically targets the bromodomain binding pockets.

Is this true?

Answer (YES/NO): YES